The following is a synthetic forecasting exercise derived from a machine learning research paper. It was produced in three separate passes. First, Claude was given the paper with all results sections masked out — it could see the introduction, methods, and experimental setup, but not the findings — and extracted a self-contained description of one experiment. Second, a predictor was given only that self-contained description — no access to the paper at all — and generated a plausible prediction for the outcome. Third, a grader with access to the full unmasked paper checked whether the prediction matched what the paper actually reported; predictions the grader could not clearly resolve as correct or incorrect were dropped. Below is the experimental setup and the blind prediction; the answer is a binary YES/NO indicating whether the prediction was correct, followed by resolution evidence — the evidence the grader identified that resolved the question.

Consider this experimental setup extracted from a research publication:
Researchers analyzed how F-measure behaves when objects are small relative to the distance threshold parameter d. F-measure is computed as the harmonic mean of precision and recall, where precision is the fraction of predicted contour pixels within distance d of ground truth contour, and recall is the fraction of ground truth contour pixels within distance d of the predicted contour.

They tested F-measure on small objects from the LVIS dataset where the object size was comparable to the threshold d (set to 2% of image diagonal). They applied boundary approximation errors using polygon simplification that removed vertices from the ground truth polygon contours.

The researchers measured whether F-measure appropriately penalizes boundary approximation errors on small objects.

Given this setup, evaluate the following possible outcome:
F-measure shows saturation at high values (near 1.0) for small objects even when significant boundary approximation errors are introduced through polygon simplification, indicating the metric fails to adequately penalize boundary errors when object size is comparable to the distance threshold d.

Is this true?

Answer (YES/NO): YES